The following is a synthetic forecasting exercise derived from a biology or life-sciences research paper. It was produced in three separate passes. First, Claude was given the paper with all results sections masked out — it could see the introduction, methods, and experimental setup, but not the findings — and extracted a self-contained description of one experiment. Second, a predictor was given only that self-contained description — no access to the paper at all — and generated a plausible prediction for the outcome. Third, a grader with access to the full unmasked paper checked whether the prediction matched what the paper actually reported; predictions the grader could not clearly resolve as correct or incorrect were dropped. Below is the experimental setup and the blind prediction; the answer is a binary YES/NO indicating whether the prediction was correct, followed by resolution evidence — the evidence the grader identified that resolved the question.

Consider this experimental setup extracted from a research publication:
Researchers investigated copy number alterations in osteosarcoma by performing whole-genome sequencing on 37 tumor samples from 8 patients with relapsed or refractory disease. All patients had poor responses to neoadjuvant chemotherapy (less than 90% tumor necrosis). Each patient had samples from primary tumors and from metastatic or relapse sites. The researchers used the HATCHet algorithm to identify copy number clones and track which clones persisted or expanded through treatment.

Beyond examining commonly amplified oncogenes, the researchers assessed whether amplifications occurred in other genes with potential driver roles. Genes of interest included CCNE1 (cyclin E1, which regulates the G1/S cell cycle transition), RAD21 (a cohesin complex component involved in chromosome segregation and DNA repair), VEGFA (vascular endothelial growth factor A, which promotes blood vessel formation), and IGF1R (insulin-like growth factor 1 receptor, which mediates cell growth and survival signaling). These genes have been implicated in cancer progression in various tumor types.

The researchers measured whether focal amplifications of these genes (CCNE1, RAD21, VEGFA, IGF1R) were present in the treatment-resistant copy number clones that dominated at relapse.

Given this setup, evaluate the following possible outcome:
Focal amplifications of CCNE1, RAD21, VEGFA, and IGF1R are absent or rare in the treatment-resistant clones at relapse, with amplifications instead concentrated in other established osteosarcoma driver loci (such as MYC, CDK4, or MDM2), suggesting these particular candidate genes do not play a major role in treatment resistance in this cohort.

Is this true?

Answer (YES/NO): NO